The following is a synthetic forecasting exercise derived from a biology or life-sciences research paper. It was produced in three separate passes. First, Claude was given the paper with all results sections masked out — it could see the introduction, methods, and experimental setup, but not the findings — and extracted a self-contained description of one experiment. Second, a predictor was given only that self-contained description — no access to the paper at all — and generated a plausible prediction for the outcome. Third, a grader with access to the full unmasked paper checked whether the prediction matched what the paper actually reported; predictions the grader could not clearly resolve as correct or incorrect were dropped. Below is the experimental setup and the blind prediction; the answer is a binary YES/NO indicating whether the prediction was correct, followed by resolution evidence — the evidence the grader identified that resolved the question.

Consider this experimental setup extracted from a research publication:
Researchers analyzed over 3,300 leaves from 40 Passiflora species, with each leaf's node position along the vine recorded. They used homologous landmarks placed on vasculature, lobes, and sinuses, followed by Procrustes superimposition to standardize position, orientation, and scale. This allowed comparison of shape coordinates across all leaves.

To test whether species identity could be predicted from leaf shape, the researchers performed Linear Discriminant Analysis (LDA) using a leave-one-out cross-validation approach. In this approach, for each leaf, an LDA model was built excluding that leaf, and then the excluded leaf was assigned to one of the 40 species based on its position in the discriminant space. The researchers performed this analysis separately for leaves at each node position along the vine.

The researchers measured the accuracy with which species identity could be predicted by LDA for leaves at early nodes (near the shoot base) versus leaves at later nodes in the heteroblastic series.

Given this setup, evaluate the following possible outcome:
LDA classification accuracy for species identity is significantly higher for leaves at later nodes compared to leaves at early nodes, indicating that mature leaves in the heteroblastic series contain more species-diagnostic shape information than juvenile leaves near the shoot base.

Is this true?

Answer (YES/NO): YES